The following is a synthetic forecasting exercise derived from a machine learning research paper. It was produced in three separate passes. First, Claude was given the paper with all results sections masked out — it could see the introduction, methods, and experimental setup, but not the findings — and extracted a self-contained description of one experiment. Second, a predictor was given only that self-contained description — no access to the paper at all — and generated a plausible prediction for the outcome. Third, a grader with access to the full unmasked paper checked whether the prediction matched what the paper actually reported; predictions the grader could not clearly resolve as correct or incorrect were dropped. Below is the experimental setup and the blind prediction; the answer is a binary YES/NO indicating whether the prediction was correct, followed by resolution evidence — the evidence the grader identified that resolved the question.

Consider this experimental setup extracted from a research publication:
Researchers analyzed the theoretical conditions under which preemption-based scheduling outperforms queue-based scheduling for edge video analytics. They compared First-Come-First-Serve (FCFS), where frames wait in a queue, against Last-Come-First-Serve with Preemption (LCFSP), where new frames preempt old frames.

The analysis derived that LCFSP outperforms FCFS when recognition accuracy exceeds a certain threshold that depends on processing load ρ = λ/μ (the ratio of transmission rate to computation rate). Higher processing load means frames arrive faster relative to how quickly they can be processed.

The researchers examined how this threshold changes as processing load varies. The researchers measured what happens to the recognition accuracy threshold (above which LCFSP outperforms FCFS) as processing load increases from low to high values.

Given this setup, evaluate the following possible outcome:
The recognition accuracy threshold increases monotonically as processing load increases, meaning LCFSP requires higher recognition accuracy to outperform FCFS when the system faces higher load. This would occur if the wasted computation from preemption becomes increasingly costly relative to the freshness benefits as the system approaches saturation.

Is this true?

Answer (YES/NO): NO